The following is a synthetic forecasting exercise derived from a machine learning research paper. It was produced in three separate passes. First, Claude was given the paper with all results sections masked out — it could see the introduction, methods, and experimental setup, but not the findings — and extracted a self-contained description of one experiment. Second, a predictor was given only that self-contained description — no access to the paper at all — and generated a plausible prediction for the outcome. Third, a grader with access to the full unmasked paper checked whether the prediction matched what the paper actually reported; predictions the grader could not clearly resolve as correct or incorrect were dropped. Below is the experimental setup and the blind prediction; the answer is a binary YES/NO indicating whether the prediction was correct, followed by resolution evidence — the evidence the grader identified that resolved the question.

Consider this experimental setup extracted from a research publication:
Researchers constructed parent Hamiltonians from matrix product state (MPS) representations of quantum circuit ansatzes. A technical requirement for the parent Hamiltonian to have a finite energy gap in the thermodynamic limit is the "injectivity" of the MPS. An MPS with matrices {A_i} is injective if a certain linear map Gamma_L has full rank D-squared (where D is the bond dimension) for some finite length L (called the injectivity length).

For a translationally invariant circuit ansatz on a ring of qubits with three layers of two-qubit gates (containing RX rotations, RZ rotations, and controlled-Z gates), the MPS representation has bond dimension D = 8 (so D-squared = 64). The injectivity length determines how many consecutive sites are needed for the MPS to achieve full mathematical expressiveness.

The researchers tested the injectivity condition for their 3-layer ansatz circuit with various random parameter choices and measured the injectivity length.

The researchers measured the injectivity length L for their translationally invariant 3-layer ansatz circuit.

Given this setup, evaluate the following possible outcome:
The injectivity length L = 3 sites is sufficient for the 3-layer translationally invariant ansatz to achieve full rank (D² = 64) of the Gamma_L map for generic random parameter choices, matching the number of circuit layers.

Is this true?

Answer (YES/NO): NO